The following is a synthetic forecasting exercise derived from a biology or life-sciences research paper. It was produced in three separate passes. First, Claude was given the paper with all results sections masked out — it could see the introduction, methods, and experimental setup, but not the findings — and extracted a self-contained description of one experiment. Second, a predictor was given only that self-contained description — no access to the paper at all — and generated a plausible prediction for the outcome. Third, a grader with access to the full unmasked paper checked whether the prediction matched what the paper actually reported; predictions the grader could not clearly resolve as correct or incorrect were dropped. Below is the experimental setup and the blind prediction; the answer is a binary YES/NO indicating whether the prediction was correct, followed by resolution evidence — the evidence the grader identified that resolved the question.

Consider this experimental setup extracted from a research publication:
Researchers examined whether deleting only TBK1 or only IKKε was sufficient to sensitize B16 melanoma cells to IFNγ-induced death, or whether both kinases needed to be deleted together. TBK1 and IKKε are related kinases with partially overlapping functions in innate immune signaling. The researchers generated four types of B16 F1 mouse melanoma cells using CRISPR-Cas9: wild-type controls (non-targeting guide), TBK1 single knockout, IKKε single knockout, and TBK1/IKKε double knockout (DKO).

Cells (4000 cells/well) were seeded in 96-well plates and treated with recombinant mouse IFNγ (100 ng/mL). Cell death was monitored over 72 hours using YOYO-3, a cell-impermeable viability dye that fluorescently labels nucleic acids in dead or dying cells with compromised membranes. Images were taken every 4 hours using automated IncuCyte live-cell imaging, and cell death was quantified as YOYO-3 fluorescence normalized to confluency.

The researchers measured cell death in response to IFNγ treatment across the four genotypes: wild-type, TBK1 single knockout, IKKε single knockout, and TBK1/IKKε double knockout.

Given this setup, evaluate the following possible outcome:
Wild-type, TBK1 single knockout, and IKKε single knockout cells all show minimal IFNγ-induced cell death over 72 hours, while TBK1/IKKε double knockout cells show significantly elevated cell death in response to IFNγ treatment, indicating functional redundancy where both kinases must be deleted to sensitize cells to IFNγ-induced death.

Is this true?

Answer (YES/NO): NO